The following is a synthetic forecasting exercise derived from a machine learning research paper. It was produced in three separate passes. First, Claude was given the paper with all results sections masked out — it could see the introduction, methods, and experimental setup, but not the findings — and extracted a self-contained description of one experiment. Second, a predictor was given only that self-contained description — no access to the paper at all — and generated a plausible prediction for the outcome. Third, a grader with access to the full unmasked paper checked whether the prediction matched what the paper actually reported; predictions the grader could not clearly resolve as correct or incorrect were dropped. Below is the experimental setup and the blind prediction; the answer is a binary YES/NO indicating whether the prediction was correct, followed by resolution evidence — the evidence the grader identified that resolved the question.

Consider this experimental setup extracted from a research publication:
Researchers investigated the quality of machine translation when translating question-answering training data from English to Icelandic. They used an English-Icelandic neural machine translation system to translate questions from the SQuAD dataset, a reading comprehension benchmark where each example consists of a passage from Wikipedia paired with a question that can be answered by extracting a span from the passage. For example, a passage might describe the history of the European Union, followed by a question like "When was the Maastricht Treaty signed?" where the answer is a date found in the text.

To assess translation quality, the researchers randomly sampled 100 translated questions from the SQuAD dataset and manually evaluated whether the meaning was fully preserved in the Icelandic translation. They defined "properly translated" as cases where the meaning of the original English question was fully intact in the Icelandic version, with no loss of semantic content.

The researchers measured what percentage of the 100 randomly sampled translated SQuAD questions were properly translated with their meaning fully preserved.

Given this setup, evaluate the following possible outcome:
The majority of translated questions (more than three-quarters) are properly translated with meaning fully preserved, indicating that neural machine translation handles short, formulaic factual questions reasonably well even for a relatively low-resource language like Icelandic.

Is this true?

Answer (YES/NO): YES